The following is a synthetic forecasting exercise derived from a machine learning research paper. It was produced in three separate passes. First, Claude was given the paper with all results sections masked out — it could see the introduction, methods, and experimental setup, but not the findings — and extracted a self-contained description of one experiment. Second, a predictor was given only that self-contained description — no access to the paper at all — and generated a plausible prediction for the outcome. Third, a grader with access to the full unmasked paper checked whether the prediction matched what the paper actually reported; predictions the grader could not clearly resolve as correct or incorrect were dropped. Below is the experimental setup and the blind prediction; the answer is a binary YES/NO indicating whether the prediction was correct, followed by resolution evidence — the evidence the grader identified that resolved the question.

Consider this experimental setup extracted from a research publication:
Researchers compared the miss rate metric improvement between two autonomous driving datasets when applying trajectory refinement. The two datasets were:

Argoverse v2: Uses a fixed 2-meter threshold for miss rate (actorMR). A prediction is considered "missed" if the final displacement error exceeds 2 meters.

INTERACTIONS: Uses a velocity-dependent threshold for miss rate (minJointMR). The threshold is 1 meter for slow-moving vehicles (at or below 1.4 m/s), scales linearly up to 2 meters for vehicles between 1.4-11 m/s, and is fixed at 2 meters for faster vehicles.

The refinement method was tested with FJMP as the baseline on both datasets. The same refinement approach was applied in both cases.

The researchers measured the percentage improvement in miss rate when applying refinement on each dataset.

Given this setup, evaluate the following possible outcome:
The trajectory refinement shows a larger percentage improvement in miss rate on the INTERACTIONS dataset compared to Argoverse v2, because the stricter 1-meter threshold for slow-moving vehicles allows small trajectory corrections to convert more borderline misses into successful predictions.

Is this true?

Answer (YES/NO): YES